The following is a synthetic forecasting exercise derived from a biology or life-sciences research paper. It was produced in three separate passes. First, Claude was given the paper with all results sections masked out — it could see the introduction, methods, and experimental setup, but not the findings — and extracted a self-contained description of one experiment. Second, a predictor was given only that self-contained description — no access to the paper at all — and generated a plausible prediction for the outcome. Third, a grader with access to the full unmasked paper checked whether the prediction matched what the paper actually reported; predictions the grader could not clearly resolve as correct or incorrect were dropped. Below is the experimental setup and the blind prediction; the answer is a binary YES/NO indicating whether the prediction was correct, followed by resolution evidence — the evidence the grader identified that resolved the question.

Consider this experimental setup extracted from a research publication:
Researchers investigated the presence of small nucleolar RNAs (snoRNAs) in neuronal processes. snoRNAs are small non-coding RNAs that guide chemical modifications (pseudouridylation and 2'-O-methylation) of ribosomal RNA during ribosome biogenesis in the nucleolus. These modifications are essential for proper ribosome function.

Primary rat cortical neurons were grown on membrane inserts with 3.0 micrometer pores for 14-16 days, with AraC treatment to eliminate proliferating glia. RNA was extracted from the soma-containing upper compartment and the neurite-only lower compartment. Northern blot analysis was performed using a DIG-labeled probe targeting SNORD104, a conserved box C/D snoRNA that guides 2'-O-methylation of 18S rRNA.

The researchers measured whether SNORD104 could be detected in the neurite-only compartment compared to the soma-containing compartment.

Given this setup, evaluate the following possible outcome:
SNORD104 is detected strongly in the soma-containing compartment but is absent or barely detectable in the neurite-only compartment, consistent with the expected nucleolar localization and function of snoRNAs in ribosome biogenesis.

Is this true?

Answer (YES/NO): YES